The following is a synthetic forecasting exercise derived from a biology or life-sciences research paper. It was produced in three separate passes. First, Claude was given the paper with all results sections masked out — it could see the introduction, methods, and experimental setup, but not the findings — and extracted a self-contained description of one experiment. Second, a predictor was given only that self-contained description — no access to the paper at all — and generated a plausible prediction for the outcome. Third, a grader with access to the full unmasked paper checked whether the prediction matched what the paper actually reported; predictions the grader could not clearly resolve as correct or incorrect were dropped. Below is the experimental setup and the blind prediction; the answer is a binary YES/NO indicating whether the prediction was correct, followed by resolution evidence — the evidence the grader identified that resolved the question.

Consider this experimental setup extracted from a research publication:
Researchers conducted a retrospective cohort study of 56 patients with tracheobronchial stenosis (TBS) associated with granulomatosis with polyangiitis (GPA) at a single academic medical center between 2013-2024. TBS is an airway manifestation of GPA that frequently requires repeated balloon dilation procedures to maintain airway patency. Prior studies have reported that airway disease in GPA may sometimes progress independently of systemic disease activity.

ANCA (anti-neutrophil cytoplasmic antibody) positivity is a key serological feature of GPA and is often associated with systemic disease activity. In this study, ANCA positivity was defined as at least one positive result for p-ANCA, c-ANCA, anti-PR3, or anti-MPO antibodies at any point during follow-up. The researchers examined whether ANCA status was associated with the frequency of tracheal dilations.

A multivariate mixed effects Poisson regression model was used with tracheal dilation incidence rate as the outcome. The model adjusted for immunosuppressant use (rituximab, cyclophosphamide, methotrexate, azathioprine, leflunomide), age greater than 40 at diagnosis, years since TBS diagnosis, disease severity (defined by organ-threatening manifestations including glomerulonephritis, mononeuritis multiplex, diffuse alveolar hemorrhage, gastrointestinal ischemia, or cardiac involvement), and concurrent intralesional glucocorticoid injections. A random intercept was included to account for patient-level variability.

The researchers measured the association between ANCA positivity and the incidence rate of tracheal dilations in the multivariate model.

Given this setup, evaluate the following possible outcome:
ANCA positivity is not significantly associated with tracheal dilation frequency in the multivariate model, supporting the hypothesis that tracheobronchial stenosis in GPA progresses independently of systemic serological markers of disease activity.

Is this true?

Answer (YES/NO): YES